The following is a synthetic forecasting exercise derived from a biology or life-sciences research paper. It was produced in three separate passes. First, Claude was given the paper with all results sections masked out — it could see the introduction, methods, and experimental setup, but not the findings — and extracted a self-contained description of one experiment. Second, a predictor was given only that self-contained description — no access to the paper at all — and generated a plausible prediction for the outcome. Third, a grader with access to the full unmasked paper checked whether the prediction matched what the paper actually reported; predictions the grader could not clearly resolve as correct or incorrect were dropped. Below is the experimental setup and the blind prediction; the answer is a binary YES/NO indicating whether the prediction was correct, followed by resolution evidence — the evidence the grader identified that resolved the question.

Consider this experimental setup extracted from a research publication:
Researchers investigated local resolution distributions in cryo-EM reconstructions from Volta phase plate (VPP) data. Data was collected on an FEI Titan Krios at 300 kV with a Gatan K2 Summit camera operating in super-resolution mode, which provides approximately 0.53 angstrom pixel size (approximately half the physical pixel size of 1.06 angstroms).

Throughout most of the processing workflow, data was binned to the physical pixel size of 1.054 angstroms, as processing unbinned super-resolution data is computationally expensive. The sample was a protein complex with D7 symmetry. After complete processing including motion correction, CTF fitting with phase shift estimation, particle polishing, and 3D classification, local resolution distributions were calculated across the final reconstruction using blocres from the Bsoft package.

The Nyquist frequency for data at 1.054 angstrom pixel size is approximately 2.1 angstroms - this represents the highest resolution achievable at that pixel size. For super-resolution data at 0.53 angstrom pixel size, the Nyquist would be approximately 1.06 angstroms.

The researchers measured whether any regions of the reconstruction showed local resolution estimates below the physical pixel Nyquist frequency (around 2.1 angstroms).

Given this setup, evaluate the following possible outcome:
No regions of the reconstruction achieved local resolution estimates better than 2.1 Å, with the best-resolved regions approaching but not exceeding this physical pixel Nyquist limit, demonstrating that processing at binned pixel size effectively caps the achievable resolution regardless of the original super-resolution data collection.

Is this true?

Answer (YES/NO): NO